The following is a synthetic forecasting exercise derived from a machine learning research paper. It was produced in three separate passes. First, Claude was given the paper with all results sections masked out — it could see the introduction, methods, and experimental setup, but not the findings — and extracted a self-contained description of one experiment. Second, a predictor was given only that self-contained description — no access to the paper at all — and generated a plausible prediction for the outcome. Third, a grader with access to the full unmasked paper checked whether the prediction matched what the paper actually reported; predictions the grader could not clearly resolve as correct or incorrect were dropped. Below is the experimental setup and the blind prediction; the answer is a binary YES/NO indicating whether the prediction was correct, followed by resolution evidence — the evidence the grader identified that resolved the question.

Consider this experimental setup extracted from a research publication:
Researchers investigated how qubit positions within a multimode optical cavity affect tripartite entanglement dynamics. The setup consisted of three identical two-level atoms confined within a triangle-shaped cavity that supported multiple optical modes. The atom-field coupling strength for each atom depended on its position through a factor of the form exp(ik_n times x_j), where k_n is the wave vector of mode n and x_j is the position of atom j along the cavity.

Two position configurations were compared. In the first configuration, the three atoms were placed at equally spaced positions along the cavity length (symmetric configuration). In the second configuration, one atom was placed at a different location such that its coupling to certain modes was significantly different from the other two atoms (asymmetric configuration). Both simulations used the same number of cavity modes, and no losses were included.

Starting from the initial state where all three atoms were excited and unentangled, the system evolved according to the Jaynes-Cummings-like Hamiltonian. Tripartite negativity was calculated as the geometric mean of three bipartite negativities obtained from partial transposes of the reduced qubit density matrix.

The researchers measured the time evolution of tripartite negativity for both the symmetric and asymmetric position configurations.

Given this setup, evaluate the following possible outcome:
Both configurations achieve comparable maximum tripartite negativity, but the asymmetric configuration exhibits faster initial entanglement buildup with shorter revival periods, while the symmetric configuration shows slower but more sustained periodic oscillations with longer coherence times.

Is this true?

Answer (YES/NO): NO